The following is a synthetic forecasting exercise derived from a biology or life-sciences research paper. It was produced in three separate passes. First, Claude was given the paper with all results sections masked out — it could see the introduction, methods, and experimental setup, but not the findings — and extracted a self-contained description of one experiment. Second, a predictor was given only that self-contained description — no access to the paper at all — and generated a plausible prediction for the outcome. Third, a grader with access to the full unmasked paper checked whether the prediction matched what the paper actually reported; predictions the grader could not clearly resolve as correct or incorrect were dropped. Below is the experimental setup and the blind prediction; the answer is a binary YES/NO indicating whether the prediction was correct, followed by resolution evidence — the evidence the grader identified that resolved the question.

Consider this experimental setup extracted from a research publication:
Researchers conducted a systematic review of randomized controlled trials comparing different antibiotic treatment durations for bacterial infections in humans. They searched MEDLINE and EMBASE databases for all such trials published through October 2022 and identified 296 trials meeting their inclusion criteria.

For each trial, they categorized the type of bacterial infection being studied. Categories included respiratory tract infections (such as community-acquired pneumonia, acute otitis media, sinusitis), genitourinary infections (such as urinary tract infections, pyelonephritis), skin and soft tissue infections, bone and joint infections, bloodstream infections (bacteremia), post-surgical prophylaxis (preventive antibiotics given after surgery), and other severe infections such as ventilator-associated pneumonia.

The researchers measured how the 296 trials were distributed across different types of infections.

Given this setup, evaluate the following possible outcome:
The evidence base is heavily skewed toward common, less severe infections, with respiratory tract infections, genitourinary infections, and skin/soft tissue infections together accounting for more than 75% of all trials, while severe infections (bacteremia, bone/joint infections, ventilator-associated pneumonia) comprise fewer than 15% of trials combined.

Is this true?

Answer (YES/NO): NO